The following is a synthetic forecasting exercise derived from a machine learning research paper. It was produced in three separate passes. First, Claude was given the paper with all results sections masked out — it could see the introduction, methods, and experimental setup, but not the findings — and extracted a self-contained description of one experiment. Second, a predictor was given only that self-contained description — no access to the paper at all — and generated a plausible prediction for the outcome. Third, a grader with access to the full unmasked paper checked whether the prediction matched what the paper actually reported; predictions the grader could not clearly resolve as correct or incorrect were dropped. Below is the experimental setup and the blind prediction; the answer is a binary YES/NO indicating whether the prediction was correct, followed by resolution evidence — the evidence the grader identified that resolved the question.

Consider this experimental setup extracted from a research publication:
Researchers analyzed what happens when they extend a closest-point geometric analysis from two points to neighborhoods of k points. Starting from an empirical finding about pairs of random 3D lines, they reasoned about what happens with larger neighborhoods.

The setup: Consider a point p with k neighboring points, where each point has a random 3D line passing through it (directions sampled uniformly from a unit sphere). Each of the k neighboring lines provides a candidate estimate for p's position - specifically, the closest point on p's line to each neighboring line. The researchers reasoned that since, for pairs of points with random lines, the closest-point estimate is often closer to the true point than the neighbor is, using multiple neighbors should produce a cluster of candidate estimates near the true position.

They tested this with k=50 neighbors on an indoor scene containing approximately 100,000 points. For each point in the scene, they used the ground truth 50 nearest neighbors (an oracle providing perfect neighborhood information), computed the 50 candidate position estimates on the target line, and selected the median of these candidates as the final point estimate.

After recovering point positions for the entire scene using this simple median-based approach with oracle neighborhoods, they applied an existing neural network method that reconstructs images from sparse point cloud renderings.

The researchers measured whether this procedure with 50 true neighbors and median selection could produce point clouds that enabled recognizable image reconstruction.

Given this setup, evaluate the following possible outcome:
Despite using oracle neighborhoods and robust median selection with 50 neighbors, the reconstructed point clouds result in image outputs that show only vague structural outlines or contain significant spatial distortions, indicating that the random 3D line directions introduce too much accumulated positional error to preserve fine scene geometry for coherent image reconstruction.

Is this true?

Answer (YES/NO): NO